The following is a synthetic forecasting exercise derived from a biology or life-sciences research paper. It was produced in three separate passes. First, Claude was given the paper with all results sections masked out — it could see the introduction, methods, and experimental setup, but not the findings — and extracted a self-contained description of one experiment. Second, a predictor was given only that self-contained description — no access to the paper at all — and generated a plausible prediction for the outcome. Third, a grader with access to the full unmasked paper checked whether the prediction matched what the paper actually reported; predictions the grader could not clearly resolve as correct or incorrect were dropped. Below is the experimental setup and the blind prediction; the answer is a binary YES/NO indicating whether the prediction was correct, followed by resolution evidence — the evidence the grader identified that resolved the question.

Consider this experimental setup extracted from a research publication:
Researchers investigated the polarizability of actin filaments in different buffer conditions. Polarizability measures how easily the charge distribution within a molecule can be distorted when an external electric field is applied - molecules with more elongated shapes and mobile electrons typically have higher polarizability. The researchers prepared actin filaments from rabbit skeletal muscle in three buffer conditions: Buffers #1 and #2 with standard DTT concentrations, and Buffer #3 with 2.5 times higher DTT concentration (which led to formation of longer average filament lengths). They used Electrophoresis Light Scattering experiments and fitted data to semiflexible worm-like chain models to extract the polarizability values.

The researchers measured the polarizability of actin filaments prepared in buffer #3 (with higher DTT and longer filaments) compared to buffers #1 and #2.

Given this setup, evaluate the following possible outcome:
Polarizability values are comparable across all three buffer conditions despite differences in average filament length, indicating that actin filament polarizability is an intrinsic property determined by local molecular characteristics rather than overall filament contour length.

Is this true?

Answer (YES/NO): NO